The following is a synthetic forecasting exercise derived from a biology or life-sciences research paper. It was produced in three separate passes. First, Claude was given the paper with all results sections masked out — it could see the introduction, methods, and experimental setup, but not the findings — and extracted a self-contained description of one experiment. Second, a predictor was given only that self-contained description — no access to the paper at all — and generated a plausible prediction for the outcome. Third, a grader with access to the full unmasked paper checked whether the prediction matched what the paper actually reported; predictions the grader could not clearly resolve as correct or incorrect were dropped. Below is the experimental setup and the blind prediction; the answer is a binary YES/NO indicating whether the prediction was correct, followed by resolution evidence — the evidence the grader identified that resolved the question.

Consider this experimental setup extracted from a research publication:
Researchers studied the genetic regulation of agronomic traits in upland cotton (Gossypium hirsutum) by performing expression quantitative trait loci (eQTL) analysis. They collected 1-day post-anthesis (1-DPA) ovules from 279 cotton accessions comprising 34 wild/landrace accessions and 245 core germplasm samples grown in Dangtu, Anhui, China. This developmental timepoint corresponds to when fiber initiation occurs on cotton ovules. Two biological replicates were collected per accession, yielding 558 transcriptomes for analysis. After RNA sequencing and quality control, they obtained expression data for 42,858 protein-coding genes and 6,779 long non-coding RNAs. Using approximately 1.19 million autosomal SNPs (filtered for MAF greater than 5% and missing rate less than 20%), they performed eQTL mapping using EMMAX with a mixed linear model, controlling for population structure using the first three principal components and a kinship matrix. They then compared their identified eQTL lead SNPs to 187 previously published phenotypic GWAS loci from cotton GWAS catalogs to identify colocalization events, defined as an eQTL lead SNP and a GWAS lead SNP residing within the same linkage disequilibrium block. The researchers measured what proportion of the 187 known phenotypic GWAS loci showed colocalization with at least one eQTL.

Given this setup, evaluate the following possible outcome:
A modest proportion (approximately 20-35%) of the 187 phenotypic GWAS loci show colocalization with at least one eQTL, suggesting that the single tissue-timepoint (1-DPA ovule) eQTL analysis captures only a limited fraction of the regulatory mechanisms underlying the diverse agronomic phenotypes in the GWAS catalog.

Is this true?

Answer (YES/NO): YES